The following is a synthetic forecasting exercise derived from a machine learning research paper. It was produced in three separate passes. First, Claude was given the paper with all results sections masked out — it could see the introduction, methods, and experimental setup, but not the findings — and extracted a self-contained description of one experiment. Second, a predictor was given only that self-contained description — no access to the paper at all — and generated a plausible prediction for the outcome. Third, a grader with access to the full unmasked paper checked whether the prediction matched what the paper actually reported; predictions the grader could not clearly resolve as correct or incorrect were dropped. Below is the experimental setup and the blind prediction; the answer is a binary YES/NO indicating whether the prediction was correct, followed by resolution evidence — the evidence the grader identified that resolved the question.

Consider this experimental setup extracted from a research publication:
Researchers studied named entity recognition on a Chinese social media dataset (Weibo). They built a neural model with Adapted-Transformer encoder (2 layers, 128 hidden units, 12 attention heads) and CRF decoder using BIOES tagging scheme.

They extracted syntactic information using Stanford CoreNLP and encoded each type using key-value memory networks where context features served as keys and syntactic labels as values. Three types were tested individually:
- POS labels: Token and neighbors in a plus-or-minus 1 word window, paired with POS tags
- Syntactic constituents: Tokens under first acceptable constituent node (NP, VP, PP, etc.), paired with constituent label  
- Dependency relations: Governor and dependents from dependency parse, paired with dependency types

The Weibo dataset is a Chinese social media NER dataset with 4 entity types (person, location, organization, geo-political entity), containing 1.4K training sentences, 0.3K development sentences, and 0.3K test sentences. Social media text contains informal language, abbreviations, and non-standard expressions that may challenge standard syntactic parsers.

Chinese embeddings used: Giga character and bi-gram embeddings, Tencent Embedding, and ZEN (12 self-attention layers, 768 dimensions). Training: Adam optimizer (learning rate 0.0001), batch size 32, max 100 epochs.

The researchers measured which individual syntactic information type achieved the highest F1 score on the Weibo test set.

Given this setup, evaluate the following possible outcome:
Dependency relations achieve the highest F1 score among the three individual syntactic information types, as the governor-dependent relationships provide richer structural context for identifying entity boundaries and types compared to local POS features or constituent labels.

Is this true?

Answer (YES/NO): NO